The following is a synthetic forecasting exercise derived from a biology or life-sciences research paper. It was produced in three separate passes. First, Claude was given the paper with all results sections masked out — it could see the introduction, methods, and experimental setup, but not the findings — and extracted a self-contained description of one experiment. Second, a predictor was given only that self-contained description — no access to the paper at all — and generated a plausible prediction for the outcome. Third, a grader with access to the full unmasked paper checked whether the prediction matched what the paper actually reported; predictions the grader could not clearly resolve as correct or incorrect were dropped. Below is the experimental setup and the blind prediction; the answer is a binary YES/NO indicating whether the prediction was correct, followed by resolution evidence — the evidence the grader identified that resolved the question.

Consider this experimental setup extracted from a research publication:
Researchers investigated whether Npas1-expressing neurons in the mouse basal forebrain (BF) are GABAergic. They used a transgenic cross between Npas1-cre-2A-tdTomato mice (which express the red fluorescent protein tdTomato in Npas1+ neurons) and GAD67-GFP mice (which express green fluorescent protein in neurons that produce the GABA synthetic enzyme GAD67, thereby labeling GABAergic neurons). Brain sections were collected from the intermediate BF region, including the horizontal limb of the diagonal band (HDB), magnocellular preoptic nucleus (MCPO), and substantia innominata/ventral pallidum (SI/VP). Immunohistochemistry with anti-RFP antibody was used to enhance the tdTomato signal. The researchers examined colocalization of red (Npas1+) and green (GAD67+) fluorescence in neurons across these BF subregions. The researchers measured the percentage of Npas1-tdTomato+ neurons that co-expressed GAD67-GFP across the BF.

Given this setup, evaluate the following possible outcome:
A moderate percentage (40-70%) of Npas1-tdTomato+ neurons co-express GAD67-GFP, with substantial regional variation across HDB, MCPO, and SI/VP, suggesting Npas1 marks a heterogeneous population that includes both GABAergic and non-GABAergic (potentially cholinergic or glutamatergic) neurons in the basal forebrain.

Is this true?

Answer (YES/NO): NO